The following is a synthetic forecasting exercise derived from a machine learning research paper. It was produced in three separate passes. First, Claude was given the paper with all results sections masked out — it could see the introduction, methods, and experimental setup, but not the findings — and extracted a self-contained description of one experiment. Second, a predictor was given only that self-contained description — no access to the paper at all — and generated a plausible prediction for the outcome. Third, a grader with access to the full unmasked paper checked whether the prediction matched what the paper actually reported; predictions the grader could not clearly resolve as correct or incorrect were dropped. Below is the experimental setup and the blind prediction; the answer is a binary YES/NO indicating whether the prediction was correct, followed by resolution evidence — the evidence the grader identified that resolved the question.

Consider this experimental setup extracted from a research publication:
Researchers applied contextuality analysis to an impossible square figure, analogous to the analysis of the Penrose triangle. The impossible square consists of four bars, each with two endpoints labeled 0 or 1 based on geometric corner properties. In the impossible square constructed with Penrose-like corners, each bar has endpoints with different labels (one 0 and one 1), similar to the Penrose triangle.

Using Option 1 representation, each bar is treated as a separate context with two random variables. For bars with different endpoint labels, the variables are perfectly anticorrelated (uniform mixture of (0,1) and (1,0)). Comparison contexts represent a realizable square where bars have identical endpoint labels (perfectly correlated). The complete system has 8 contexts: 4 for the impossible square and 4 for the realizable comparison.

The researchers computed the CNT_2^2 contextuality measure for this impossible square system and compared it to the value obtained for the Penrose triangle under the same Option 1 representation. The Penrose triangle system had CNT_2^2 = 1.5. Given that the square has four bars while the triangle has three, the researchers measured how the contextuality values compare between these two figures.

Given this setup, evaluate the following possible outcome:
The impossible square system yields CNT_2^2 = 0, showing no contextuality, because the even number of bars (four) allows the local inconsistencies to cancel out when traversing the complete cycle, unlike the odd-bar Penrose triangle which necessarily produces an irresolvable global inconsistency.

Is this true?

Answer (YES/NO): NO